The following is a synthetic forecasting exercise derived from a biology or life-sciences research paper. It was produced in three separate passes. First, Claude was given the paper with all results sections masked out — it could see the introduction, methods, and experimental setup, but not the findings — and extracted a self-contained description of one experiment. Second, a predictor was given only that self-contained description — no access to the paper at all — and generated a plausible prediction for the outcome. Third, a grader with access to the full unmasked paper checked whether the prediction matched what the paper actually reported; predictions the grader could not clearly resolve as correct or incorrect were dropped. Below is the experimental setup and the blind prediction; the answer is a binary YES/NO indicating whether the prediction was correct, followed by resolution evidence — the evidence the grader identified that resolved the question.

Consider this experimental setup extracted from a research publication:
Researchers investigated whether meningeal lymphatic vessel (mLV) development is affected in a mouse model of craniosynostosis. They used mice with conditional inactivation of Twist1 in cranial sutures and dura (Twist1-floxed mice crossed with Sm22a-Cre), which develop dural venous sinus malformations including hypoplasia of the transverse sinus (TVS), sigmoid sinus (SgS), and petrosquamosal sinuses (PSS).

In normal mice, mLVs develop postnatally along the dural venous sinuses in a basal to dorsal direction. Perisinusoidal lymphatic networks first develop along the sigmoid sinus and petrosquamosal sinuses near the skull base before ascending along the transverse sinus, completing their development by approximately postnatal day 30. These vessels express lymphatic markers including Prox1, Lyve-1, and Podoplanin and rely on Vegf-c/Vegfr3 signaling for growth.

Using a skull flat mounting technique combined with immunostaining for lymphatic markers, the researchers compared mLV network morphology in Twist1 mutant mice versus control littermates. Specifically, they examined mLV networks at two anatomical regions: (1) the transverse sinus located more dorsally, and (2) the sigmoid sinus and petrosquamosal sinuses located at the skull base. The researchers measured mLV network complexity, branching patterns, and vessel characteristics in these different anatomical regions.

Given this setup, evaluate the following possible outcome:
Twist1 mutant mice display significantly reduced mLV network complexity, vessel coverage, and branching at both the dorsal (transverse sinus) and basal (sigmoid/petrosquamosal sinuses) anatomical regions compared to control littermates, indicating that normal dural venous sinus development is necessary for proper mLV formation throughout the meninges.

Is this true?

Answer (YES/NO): NO